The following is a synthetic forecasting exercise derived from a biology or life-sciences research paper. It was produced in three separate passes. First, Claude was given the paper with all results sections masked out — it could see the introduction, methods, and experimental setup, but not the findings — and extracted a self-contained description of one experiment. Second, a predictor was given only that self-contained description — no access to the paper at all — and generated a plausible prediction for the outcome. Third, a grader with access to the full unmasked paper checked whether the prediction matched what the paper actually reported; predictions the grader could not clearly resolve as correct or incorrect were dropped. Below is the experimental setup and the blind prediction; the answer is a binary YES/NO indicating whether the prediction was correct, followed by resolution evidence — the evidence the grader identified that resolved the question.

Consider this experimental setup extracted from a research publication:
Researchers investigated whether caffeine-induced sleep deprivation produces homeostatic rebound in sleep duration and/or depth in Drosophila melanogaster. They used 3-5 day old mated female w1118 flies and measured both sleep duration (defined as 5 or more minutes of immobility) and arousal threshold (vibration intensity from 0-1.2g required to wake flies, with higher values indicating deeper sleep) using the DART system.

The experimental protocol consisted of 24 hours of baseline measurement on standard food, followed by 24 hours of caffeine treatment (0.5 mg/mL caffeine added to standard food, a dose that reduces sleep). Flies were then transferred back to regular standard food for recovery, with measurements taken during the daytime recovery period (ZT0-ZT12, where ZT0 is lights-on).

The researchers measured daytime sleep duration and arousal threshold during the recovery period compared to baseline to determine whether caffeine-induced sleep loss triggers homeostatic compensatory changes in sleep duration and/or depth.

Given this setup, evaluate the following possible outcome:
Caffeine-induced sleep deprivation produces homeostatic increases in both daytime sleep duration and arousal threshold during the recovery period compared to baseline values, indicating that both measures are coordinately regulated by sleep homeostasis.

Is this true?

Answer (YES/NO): YES